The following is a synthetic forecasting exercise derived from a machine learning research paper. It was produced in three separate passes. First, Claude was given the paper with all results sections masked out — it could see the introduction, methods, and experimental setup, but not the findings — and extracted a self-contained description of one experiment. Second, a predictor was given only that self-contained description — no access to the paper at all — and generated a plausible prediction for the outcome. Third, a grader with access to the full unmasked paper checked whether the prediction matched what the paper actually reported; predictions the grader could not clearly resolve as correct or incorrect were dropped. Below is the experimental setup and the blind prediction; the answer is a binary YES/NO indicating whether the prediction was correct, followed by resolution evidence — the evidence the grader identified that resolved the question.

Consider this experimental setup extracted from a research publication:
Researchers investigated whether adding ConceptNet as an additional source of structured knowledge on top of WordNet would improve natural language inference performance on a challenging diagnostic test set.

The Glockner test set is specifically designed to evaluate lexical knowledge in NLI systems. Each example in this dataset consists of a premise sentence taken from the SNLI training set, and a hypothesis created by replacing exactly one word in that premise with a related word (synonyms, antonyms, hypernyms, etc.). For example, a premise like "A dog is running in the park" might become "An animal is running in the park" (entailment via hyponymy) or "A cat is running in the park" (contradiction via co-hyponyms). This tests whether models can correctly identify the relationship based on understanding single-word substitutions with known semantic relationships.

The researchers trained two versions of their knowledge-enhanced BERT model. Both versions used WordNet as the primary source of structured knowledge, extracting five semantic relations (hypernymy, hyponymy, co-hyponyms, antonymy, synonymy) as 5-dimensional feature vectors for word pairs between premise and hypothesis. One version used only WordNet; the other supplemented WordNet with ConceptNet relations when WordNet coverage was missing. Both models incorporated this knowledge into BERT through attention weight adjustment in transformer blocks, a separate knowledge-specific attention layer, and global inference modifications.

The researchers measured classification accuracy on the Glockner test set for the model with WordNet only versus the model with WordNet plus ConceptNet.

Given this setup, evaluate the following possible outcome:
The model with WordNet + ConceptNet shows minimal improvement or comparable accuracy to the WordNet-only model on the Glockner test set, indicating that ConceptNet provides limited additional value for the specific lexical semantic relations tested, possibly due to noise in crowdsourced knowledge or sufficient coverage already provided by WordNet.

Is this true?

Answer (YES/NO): YES